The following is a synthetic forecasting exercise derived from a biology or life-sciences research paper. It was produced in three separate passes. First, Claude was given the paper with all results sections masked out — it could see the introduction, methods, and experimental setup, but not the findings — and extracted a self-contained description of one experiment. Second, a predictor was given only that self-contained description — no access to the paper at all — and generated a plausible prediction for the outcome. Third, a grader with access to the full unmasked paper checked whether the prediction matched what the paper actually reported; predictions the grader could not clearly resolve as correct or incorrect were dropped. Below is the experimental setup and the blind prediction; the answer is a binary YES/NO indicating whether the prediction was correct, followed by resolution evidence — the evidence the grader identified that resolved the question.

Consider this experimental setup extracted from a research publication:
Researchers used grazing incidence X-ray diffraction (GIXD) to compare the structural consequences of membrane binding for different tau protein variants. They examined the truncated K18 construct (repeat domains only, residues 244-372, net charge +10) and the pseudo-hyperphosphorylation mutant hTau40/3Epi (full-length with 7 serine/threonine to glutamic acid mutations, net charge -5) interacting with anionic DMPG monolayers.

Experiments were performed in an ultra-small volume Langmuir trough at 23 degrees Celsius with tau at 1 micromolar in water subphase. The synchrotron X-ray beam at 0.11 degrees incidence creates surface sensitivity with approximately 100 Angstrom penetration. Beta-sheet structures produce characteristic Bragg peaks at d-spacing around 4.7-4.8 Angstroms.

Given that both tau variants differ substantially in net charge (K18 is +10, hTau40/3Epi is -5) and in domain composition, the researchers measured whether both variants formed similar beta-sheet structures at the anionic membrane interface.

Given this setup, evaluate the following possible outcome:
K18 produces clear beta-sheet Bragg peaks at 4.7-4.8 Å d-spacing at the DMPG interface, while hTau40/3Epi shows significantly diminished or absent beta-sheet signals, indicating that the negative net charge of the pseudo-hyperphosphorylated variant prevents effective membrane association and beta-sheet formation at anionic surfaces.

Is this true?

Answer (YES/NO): NO